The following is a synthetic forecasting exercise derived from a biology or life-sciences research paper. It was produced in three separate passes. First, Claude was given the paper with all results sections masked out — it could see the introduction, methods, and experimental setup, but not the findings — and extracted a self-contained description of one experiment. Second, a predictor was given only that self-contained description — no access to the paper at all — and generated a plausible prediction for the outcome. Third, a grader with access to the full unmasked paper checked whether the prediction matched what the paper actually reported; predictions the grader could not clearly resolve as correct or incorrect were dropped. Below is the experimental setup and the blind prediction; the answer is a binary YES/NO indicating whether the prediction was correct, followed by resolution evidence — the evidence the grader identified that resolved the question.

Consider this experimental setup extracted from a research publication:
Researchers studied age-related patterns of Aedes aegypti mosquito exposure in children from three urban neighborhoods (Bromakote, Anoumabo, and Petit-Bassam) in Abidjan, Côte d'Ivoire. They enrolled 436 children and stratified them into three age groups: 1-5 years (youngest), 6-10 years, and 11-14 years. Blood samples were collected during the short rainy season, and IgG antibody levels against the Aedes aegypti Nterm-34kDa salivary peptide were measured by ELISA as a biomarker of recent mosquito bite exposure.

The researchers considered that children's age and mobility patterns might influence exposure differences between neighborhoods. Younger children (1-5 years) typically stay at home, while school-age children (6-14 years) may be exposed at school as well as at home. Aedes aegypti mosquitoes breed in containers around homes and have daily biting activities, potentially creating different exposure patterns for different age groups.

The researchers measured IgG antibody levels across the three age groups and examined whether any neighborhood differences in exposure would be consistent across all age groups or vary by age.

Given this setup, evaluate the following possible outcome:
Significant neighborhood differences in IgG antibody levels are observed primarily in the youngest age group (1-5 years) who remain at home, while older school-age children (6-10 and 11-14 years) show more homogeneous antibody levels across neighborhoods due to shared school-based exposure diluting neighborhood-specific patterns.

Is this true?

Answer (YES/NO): NO